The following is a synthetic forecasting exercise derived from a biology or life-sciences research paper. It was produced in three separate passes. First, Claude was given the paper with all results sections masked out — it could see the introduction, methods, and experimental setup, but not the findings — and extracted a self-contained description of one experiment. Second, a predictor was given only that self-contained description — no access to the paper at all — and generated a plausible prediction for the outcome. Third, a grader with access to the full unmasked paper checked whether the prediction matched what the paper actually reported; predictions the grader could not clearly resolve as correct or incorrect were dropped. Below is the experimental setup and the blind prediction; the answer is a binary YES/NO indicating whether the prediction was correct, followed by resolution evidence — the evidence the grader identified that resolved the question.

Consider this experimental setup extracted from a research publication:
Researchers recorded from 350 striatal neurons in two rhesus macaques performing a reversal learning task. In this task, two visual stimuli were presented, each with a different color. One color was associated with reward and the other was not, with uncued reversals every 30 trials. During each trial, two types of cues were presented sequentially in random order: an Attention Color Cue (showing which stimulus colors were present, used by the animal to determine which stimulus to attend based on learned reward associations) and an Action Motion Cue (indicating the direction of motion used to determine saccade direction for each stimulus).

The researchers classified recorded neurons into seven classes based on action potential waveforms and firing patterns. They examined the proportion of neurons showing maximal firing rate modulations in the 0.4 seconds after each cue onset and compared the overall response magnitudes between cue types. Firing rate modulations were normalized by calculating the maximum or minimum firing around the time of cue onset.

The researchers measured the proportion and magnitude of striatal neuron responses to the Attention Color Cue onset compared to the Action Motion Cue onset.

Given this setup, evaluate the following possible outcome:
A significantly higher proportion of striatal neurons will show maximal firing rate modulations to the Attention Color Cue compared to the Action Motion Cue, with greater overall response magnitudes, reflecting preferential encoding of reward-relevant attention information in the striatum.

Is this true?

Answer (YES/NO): YES